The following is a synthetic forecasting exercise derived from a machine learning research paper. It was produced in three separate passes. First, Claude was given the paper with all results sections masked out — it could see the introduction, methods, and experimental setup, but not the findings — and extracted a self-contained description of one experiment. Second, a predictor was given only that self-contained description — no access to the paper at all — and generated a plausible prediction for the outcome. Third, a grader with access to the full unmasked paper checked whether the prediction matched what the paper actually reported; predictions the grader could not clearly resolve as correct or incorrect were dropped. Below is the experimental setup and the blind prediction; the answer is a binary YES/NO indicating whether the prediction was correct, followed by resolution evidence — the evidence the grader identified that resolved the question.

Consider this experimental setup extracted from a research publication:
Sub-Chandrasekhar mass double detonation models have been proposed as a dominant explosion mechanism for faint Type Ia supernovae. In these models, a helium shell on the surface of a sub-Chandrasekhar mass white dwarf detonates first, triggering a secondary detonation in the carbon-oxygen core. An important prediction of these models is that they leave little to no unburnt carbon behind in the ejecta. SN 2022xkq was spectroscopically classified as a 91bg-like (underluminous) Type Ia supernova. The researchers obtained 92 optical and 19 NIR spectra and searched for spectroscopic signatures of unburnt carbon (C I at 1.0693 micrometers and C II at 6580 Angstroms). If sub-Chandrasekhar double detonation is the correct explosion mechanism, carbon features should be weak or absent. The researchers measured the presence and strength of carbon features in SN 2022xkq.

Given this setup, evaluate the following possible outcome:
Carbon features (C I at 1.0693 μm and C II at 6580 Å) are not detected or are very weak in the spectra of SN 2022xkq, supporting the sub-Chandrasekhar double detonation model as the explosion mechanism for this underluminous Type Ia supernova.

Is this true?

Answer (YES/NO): NO